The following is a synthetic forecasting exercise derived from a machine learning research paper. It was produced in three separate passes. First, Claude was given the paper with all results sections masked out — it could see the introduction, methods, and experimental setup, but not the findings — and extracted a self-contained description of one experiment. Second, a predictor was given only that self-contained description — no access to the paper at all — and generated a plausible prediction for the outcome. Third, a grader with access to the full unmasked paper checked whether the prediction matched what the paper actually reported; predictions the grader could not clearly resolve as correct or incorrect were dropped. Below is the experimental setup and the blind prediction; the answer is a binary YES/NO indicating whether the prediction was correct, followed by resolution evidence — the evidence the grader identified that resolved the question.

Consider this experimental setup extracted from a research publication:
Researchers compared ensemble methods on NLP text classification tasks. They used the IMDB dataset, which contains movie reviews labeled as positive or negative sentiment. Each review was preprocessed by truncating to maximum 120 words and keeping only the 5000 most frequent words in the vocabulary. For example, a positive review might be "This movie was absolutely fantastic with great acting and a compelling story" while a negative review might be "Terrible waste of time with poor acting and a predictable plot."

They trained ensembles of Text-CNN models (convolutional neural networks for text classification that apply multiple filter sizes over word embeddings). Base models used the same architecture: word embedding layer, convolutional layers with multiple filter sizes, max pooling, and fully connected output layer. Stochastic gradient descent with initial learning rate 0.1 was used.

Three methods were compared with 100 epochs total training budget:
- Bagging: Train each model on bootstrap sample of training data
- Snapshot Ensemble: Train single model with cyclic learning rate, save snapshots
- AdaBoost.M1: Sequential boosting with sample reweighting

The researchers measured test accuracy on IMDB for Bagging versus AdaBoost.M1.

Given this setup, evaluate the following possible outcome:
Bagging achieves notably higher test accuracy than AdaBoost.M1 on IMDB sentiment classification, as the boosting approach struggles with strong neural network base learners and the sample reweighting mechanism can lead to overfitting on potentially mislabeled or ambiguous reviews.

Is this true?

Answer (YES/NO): NO